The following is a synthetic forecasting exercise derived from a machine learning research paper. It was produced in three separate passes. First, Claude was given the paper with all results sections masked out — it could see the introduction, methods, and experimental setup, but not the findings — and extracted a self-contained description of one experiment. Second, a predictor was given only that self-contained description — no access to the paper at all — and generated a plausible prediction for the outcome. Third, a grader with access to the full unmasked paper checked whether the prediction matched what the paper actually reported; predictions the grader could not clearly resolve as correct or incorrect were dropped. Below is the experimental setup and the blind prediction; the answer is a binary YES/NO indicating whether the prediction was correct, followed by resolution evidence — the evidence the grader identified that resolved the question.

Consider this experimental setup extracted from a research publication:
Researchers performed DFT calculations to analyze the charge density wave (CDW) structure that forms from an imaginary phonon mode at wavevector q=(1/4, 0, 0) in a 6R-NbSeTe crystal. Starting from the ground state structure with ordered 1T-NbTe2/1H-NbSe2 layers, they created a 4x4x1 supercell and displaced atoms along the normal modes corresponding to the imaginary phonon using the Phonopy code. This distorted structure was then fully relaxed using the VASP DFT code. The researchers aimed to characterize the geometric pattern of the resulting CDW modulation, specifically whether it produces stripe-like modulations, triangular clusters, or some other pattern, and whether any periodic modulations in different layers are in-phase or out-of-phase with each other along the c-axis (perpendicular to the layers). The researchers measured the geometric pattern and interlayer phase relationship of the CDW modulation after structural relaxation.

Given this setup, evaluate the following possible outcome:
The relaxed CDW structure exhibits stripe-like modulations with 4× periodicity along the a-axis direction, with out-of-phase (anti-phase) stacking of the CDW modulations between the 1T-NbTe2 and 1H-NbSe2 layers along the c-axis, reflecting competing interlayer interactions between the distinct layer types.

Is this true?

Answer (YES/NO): YES